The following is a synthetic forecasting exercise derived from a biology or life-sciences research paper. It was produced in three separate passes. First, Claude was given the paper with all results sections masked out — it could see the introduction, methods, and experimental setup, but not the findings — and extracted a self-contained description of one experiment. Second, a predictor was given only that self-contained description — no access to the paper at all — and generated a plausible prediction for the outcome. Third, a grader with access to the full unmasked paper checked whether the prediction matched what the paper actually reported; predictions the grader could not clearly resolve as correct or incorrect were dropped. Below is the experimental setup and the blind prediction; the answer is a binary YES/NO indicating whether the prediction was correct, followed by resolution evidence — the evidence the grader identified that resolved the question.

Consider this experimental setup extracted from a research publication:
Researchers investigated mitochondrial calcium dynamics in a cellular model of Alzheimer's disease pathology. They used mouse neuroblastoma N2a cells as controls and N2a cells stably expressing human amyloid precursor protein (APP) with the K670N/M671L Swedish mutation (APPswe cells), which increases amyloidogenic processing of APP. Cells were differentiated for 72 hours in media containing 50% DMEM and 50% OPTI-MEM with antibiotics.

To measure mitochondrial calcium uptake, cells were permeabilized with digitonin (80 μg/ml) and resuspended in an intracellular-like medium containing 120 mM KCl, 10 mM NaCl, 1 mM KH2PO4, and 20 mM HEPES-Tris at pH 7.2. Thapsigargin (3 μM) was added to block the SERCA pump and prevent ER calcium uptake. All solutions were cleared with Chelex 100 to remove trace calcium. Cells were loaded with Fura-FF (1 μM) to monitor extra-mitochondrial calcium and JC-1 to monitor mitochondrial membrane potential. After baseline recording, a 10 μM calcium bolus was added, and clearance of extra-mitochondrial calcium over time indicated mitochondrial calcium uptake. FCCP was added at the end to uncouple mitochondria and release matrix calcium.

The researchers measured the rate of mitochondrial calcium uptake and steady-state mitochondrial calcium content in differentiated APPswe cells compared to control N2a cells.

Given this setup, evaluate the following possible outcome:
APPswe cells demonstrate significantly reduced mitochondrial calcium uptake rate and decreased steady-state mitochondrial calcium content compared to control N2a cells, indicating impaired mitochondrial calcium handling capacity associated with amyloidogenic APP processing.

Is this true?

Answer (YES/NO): NO